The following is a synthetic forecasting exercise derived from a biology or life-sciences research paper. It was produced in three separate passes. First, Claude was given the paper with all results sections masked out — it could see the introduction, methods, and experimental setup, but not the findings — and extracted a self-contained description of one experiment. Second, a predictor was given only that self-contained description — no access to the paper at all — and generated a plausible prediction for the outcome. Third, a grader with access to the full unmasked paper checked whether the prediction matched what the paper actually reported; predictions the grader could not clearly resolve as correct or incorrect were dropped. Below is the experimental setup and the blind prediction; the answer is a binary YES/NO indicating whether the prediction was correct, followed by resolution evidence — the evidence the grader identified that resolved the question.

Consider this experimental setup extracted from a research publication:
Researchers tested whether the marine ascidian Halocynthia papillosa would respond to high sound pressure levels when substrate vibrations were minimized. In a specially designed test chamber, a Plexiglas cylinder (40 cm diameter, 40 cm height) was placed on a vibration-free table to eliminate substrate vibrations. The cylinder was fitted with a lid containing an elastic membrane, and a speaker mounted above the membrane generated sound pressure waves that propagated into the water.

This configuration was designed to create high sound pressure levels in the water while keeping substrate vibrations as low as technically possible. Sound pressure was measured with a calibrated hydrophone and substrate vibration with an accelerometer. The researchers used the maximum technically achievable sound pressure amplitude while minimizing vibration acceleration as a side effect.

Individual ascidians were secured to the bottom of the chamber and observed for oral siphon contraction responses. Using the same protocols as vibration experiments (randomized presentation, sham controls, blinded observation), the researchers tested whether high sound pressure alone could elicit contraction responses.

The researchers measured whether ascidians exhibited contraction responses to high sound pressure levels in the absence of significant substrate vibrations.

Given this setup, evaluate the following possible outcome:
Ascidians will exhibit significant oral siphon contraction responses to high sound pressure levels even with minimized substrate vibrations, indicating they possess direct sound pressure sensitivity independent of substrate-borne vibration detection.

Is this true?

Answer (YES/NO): NO